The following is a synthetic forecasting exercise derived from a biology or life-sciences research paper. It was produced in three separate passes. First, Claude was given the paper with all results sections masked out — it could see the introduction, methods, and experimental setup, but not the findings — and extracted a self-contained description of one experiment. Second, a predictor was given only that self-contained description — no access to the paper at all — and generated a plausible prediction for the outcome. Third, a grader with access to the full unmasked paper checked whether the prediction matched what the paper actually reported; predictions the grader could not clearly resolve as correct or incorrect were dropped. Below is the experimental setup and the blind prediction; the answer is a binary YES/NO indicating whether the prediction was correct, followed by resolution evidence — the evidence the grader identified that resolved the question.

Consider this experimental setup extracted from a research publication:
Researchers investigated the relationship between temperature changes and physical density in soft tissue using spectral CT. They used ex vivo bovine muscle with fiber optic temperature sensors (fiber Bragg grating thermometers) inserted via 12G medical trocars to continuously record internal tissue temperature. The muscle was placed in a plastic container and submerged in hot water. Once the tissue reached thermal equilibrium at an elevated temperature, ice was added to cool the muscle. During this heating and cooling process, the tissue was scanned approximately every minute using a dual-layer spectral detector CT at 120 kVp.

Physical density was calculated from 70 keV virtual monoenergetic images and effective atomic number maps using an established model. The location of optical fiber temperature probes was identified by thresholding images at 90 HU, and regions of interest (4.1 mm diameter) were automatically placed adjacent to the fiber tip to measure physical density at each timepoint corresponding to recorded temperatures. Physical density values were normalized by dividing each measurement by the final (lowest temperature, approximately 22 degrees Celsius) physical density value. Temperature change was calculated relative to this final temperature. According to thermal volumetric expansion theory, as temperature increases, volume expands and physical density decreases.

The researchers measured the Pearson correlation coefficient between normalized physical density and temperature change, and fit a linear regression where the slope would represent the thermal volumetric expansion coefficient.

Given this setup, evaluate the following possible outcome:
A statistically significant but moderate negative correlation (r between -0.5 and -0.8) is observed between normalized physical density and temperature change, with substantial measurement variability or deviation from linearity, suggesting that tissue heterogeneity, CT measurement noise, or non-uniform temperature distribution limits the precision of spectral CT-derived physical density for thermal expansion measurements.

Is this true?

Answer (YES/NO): NO